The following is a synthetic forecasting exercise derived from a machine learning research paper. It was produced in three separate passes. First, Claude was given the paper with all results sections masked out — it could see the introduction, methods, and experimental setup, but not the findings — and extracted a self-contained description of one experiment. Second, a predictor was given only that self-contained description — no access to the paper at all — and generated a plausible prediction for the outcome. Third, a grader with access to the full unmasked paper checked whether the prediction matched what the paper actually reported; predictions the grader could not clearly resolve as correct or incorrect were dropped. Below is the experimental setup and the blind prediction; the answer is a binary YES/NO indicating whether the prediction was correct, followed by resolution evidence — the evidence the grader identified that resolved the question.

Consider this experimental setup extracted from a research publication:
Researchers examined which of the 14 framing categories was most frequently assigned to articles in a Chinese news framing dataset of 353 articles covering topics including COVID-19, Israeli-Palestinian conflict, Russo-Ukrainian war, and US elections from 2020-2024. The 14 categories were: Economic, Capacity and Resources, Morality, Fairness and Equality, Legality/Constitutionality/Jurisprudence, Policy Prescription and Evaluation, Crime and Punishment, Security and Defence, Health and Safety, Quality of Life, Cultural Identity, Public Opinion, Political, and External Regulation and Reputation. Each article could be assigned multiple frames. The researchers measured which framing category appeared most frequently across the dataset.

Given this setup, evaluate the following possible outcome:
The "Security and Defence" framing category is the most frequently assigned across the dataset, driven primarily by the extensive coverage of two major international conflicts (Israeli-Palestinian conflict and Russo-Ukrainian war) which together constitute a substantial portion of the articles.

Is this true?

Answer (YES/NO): NO